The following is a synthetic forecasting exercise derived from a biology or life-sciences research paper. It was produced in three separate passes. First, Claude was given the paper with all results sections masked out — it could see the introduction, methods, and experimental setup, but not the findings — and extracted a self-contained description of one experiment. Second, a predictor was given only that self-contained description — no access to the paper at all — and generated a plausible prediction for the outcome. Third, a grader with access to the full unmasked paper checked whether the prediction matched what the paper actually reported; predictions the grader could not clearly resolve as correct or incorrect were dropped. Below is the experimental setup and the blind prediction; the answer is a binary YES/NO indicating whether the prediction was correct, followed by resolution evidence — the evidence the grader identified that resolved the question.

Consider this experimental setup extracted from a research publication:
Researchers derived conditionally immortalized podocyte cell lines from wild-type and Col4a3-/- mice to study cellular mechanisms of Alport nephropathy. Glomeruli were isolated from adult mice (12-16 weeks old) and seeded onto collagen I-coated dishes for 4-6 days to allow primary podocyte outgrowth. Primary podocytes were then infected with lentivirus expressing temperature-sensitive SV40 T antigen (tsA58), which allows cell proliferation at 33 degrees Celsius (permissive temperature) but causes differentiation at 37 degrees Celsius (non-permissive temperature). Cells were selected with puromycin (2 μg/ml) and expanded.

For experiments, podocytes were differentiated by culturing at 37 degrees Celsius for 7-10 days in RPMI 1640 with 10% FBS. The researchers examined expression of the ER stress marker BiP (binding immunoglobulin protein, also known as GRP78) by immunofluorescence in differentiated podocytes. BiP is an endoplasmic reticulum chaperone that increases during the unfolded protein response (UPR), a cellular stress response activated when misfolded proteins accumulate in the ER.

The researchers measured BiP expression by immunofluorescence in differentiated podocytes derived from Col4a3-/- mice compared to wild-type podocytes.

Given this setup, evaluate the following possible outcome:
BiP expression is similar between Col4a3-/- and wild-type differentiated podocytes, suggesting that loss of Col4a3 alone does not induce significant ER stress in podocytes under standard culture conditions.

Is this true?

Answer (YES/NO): NO